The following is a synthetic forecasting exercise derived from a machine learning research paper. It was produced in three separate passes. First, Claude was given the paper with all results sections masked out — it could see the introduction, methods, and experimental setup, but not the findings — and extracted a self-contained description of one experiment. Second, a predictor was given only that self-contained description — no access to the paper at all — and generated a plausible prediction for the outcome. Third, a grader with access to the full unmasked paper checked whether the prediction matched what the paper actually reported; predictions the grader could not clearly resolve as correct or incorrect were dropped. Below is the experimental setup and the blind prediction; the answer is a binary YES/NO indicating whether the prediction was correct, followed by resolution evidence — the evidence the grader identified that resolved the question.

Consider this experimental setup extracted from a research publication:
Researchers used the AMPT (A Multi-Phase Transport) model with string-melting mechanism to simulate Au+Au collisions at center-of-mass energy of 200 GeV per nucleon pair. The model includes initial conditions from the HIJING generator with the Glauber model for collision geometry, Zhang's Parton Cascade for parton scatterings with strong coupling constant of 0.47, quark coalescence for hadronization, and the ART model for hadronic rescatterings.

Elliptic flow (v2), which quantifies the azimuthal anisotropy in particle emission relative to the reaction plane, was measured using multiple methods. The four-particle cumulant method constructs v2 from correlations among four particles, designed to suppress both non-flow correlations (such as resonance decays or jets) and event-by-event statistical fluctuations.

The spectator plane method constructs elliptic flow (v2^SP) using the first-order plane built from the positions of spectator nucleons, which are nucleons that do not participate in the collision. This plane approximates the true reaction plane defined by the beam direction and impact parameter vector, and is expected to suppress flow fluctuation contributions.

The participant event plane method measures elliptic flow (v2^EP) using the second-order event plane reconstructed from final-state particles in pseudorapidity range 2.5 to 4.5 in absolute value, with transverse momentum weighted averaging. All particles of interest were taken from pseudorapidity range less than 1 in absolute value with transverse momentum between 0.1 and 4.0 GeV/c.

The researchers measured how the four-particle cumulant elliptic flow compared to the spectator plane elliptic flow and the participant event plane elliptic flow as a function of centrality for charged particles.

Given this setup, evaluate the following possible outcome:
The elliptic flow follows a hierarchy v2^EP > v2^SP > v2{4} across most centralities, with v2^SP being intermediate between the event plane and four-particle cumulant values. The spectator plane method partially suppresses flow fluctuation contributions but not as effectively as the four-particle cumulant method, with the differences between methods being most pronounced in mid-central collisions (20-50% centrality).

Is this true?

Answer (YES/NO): NO